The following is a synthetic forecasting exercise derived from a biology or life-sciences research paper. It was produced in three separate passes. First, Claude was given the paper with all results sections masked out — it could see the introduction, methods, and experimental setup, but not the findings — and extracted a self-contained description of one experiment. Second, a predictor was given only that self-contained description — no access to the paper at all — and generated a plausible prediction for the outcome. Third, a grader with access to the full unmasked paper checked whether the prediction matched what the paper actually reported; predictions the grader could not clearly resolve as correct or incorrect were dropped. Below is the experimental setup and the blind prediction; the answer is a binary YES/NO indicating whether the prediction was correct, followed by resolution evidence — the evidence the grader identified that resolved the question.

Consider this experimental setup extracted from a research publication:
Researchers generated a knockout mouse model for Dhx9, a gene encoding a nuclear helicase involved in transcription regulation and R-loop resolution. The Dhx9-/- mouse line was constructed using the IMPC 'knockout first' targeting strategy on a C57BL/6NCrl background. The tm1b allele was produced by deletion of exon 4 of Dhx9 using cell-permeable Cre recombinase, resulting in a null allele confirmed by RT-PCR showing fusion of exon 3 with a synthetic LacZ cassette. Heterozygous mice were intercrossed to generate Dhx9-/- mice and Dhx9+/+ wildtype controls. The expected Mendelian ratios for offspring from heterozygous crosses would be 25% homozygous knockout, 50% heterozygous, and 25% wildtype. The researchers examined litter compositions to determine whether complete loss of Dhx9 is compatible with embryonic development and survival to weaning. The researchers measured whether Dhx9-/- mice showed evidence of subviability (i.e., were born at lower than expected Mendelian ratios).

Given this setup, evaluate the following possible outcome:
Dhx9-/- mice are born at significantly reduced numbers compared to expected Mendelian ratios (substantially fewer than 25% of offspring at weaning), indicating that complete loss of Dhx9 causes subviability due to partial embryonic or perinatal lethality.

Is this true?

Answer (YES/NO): NO